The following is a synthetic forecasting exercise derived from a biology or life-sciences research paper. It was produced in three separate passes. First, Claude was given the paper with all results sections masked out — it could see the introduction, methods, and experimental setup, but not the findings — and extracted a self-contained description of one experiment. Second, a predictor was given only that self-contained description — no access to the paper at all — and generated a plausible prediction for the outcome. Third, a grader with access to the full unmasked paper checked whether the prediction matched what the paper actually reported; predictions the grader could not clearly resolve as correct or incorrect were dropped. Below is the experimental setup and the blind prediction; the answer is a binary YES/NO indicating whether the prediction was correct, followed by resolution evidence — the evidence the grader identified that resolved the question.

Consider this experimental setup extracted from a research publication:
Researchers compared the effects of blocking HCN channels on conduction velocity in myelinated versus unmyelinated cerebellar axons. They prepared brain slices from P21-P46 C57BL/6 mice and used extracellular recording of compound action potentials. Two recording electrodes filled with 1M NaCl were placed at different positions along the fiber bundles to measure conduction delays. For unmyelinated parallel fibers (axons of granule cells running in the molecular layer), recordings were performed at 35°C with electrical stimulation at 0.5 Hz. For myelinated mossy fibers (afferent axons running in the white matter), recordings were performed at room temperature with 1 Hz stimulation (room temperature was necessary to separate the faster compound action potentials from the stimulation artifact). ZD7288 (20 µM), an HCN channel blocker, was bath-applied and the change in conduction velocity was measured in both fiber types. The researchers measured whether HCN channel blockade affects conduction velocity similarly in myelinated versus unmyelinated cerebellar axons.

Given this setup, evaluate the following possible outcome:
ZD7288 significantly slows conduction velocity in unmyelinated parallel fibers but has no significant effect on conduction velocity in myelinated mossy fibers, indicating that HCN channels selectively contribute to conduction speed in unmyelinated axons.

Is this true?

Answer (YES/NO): NO